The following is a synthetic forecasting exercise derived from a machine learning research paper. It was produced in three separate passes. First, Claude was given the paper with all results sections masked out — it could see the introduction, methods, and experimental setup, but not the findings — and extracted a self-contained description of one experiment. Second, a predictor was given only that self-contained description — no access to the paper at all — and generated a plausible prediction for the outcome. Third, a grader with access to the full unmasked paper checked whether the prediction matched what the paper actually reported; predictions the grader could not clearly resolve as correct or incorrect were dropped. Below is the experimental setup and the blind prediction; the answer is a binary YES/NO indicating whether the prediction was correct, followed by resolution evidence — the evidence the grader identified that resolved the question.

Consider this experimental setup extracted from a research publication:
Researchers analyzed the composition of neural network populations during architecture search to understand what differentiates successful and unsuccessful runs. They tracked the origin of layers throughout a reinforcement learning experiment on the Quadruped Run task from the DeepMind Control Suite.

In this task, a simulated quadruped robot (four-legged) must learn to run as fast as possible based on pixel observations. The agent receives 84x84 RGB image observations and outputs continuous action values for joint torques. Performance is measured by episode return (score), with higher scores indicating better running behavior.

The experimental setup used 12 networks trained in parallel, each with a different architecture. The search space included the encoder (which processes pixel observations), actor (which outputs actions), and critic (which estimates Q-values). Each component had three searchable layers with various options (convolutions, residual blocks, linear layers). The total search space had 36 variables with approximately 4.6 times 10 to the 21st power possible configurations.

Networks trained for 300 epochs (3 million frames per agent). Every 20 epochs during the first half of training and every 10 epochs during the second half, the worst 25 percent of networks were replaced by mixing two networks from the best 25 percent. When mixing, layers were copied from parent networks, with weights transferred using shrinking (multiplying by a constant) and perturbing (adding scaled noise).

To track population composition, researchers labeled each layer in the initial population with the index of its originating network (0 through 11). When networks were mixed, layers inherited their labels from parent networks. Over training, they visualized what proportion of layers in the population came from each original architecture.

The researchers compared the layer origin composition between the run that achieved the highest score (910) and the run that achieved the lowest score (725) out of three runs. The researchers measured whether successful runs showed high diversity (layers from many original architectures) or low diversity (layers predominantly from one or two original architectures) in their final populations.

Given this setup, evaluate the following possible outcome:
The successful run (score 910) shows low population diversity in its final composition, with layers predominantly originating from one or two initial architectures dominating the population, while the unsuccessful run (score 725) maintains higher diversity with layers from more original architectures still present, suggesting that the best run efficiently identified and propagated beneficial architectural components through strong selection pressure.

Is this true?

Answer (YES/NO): NO